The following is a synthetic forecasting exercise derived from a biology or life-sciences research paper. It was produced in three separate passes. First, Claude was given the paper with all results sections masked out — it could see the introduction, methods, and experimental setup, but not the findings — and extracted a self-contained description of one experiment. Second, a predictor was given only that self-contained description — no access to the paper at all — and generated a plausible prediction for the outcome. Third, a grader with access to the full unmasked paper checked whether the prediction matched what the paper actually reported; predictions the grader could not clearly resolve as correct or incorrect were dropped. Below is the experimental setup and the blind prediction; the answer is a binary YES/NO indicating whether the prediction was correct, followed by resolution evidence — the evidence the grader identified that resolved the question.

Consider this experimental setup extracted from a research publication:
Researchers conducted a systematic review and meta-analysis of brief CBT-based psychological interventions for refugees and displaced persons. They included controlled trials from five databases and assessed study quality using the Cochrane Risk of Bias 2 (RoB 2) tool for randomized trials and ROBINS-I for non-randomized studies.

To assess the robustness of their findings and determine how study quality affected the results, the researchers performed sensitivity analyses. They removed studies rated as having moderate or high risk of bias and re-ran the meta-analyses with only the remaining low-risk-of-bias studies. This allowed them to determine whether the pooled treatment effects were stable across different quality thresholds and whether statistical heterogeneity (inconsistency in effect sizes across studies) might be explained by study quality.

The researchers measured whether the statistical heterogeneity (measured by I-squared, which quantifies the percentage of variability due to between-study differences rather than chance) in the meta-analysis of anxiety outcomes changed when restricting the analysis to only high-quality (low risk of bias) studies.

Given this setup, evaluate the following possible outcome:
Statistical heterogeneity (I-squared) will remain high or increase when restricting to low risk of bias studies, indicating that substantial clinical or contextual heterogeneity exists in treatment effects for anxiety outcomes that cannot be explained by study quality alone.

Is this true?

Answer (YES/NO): YES